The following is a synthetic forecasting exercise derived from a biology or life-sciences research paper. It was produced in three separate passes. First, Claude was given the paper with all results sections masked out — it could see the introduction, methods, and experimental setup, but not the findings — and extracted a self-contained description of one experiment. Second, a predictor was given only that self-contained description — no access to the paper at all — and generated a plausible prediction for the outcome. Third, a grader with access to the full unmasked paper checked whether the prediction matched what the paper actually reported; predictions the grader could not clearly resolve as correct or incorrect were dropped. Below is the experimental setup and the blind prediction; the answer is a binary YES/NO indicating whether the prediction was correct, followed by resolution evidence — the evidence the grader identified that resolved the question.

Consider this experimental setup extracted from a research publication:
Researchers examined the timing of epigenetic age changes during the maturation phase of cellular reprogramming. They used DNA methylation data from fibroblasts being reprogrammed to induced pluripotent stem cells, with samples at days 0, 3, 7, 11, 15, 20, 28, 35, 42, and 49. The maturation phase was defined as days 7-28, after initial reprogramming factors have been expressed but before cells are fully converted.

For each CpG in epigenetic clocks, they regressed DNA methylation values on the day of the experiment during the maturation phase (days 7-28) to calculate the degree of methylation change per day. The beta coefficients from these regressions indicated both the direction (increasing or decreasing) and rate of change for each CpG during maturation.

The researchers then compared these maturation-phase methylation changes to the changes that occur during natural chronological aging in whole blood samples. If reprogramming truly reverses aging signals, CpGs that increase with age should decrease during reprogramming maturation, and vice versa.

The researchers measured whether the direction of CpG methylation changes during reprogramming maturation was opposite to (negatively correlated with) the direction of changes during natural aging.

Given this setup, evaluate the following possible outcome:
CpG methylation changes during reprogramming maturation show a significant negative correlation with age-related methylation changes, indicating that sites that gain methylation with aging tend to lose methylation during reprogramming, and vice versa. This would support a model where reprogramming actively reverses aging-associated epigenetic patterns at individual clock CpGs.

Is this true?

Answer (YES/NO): YES